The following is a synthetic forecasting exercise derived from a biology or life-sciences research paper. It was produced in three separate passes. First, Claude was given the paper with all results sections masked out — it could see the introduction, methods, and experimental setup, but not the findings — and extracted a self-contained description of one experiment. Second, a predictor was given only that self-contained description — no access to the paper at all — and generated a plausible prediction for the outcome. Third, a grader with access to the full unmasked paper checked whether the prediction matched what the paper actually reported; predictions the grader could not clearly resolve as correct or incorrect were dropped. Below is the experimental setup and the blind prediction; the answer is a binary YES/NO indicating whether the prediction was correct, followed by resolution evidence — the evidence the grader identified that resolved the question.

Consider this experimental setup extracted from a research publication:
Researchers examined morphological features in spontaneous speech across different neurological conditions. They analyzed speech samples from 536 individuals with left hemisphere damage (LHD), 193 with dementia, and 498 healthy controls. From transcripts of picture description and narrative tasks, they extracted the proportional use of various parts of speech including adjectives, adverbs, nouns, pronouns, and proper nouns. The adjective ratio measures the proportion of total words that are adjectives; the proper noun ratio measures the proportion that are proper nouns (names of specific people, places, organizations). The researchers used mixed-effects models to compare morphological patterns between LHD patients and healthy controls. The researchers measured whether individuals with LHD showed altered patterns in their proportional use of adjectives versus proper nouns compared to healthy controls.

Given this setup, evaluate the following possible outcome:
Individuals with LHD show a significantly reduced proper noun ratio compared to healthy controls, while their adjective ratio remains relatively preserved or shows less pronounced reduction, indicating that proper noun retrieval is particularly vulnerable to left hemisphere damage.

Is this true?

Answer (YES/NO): NO